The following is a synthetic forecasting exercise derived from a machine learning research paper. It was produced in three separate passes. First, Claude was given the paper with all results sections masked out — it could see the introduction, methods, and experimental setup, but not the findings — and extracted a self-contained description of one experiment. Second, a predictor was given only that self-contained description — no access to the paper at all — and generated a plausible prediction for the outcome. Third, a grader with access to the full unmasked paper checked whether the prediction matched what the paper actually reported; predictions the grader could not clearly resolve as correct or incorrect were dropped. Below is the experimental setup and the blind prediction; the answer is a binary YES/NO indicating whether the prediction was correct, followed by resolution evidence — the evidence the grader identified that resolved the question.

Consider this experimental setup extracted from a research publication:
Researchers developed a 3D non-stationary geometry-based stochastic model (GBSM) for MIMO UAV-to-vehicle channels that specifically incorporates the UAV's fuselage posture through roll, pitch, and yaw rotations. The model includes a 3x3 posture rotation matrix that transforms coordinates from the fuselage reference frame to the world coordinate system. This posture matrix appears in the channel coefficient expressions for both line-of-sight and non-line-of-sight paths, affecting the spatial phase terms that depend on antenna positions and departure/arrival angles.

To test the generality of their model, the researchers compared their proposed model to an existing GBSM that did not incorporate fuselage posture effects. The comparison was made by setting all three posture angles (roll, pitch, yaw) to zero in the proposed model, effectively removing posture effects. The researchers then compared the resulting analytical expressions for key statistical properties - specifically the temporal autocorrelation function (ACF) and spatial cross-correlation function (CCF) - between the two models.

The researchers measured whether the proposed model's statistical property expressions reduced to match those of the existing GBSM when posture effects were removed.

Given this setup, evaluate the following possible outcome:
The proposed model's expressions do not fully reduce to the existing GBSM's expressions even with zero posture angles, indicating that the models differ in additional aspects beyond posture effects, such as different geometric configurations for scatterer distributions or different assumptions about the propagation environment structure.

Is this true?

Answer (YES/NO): NO